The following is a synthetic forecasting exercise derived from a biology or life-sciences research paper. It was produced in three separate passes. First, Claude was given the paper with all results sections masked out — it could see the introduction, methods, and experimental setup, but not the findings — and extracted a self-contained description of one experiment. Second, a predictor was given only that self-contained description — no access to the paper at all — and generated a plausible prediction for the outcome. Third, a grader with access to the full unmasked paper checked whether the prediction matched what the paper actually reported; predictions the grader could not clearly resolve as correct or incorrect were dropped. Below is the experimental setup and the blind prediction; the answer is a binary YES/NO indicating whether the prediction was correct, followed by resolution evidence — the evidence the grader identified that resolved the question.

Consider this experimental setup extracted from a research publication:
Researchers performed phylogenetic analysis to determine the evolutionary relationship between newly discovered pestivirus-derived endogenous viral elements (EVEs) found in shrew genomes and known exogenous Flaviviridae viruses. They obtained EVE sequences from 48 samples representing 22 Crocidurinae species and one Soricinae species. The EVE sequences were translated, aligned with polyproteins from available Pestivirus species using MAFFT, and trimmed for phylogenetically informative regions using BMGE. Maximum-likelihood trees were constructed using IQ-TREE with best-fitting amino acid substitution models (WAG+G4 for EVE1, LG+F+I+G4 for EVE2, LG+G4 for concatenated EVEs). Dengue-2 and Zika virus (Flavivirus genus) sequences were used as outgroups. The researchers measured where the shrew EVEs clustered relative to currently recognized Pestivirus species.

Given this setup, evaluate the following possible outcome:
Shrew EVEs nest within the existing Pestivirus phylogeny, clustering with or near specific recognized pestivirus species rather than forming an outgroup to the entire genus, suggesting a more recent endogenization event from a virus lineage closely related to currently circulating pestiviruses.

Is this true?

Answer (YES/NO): NO